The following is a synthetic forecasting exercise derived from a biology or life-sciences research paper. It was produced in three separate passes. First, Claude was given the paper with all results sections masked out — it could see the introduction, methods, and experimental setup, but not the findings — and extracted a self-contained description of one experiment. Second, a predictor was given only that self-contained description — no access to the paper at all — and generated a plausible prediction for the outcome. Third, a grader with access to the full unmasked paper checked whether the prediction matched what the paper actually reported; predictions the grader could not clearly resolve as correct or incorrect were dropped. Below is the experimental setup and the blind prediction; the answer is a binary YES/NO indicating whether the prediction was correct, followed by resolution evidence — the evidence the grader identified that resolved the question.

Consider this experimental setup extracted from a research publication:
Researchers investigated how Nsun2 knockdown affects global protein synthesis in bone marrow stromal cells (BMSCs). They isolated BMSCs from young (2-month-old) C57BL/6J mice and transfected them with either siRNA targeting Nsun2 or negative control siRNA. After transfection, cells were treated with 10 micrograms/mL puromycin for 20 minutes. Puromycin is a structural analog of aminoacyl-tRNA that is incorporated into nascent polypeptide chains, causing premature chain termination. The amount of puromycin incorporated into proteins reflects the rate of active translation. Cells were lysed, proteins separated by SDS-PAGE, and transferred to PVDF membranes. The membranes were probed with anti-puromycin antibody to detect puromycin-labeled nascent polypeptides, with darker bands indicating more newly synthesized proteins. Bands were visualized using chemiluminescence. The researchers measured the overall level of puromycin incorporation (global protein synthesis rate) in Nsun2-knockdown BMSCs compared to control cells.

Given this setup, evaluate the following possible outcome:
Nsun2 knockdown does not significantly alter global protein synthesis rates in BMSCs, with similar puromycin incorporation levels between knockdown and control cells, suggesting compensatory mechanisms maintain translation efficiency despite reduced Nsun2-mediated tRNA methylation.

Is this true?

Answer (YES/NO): NO